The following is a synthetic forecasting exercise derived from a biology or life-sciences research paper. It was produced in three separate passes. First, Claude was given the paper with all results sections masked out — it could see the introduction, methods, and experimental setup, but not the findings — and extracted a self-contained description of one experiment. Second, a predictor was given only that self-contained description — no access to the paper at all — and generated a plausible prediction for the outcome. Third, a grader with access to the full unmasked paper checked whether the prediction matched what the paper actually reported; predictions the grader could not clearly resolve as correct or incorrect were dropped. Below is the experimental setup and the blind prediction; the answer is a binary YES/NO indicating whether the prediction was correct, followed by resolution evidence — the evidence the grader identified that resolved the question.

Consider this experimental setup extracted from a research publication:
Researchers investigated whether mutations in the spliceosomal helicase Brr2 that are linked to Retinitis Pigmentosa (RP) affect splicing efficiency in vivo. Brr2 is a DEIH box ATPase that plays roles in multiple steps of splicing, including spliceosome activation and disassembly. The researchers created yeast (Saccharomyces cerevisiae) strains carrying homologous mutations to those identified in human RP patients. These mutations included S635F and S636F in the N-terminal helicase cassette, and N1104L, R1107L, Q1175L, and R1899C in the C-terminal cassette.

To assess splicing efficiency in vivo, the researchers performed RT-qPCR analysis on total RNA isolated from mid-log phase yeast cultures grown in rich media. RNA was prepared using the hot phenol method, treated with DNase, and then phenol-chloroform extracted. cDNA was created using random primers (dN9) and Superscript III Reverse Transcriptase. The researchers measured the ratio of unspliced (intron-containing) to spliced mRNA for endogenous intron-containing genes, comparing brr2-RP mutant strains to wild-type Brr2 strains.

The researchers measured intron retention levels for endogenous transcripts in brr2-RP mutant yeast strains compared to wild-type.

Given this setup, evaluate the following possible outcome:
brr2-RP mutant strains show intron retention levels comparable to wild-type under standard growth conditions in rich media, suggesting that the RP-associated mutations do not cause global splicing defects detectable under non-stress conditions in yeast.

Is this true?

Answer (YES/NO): NO